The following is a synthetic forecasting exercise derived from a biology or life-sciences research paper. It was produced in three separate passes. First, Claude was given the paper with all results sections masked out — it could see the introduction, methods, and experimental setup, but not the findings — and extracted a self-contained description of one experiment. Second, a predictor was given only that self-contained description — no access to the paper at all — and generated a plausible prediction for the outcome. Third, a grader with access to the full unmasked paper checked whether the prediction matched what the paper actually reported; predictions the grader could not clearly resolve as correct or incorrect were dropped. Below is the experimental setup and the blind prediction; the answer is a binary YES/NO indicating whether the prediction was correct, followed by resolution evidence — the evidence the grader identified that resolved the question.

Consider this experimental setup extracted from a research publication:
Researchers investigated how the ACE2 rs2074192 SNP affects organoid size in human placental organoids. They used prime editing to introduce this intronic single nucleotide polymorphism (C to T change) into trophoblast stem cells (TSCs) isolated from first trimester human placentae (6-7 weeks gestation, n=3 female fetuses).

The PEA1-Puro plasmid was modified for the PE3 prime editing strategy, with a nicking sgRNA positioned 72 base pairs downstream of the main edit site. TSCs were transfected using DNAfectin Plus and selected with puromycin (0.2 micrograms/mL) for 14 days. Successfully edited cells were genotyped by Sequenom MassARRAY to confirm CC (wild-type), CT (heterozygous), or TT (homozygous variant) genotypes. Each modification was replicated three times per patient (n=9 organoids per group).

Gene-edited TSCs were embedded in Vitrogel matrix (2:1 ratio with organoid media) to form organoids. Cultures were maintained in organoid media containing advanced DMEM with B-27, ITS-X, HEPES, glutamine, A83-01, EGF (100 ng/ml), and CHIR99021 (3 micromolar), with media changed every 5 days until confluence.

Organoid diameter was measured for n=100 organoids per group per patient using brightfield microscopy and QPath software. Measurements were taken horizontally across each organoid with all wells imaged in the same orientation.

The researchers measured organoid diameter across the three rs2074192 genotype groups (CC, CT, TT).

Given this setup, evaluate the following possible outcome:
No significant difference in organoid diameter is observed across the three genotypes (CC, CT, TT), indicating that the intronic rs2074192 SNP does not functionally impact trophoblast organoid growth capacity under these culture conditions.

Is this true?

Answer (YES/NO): NO